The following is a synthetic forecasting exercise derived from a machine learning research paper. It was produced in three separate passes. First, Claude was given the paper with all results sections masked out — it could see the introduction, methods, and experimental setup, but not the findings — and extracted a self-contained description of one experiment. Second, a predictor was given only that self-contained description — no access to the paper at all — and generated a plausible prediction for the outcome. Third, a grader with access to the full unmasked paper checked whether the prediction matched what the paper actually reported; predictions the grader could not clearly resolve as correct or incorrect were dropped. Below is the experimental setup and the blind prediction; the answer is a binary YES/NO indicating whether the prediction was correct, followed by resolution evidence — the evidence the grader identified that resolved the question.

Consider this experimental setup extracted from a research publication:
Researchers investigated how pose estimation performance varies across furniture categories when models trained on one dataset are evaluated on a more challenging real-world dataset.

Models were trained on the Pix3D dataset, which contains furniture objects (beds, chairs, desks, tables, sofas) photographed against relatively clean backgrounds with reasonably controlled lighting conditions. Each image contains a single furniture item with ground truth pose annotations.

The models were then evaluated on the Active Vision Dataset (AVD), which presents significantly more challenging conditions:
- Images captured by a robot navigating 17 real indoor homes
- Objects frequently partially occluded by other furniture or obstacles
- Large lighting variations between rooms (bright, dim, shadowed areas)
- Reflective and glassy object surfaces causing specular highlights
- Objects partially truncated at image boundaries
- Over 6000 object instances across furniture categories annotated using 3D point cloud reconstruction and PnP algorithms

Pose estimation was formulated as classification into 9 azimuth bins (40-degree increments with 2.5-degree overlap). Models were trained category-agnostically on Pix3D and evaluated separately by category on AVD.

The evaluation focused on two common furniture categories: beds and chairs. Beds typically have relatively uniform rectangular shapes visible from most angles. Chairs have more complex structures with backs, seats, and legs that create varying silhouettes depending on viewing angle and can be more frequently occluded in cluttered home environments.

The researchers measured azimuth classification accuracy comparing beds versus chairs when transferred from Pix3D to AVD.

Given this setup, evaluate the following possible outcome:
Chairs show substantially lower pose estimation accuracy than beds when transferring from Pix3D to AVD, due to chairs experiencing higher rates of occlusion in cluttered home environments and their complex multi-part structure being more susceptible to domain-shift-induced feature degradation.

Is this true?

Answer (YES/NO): NO